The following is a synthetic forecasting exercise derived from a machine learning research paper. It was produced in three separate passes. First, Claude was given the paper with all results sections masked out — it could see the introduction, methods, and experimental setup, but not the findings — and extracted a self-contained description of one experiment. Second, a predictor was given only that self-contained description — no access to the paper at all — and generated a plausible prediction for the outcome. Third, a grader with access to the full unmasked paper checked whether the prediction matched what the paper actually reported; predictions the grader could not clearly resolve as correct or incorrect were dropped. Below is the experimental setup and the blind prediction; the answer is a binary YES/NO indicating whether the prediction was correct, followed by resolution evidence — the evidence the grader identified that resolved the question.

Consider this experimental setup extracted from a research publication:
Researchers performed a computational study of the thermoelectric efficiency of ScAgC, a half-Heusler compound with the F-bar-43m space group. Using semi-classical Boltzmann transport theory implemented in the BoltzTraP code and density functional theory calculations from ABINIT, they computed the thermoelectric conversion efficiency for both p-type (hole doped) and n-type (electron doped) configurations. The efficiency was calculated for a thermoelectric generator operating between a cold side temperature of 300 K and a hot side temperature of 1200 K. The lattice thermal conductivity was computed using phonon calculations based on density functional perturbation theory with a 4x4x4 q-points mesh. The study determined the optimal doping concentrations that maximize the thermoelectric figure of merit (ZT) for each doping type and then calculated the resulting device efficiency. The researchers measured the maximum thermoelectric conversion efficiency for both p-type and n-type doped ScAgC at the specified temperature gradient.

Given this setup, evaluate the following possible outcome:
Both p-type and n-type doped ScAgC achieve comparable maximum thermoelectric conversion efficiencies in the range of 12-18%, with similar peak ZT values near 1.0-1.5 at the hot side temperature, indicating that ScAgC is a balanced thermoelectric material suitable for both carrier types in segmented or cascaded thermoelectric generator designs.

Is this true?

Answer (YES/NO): NO